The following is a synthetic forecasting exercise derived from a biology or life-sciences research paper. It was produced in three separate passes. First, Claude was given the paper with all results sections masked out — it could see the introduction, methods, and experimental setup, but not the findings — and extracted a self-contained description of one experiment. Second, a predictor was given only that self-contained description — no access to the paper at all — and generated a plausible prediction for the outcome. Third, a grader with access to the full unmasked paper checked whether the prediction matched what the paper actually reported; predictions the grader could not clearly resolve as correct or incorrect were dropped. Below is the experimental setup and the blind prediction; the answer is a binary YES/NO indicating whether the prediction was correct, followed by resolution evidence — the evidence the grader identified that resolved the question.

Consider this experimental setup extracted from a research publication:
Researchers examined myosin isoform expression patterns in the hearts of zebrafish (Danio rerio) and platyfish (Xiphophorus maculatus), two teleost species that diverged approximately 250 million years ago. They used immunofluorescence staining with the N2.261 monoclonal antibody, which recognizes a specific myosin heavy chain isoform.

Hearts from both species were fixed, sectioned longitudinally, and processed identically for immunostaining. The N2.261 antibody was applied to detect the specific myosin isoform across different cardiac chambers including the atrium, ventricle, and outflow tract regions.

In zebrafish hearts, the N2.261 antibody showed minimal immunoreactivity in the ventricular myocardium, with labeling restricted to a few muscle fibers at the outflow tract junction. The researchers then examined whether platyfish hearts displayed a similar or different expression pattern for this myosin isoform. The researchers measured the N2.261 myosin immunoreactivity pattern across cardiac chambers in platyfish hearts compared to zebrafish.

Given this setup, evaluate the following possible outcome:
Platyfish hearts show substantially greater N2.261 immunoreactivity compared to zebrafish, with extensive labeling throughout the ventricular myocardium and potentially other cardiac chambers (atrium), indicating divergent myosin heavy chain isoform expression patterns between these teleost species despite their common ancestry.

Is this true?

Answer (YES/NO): NO